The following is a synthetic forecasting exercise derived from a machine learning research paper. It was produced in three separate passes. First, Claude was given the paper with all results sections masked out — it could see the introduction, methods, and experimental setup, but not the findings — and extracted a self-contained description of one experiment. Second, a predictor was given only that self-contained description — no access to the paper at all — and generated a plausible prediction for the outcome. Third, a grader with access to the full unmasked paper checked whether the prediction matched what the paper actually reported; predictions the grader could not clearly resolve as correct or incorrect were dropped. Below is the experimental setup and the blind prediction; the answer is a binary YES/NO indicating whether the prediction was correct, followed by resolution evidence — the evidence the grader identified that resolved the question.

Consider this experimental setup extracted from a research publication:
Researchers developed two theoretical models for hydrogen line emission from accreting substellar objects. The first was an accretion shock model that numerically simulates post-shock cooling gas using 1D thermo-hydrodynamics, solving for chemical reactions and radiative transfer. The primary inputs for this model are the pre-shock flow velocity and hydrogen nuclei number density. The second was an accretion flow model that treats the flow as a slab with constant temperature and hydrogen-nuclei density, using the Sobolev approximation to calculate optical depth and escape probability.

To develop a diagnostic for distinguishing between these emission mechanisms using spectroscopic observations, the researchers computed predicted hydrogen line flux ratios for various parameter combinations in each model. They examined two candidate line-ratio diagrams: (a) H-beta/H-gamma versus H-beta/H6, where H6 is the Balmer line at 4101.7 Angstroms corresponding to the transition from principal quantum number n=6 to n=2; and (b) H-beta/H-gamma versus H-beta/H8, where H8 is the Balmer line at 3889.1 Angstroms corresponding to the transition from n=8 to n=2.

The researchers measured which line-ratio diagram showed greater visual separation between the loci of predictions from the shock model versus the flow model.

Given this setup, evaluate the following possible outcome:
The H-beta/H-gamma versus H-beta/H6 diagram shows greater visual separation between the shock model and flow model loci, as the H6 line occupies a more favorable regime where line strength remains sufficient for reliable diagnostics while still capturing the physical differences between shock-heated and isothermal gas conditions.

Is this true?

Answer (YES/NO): NO